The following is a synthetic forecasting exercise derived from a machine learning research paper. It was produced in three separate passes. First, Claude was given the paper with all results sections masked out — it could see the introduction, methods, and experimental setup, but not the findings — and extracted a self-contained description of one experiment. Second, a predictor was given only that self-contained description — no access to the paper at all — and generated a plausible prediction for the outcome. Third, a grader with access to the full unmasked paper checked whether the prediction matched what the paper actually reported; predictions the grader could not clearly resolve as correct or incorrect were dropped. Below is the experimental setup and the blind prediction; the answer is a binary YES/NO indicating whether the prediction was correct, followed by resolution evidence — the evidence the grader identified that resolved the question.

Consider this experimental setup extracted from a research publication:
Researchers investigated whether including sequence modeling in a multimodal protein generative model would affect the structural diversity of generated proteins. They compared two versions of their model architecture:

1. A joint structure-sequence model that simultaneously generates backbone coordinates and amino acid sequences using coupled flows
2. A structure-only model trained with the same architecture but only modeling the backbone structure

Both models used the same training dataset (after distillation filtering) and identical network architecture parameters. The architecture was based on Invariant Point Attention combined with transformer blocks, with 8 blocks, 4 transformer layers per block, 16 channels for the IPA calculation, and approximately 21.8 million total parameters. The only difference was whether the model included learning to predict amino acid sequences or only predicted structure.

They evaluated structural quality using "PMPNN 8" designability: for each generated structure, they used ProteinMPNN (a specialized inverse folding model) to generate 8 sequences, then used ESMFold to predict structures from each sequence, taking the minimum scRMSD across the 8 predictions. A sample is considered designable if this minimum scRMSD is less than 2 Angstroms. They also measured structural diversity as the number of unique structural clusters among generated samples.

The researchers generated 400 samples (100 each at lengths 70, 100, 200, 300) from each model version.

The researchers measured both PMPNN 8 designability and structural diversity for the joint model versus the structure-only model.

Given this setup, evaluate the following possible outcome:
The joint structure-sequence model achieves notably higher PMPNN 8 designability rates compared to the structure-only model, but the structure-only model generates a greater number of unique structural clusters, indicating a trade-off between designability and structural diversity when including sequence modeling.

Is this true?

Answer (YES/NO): NO